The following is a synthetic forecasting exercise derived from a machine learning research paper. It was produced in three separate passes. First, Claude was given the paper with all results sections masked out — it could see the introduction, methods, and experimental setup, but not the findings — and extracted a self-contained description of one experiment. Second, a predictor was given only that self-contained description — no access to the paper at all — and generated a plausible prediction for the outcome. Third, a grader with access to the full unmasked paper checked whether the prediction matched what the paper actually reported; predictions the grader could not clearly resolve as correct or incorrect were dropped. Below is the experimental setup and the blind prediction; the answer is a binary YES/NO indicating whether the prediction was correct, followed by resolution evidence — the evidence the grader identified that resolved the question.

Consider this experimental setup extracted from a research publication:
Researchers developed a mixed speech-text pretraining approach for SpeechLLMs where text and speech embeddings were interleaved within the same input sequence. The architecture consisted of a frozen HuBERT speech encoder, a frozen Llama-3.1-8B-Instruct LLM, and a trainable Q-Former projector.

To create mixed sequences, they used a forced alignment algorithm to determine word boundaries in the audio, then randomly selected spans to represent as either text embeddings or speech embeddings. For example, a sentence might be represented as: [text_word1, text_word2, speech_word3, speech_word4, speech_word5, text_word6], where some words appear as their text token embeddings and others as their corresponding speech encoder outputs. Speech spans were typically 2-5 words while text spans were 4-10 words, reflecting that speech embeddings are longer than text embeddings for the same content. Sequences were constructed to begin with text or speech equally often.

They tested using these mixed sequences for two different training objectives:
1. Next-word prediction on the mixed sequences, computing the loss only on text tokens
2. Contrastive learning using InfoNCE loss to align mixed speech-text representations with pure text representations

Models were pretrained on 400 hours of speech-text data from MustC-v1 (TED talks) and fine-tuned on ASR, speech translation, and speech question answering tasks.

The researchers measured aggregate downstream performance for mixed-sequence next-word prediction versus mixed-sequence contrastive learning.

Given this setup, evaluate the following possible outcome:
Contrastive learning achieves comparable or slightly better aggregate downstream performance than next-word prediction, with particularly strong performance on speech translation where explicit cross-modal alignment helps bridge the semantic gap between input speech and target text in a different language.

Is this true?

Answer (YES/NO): NO